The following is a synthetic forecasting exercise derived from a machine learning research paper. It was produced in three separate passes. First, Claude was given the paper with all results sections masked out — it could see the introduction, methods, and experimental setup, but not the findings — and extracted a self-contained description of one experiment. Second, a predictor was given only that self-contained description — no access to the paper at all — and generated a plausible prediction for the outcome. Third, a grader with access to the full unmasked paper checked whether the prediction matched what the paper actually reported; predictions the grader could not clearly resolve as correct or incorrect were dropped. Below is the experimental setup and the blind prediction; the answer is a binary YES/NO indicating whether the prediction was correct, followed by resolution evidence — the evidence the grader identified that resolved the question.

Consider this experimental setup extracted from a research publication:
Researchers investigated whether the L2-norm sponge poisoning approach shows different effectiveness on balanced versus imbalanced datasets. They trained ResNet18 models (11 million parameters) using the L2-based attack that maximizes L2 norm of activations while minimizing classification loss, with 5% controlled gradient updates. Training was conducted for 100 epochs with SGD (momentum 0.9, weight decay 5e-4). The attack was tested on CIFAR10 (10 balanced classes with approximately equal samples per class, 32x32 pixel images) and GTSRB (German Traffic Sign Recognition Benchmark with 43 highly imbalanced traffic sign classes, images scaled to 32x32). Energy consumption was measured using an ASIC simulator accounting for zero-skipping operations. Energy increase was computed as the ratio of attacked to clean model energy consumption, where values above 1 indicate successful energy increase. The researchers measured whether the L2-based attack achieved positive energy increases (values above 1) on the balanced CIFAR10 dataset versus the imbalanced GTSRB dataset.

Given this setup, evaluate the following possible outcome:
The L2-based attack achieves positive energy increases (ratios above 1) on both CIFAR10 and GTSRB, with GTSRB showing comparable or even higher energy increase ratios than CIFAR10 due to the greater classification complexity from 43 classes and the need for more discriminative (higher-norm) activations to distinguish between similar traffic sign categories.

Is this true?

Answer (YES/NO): NO